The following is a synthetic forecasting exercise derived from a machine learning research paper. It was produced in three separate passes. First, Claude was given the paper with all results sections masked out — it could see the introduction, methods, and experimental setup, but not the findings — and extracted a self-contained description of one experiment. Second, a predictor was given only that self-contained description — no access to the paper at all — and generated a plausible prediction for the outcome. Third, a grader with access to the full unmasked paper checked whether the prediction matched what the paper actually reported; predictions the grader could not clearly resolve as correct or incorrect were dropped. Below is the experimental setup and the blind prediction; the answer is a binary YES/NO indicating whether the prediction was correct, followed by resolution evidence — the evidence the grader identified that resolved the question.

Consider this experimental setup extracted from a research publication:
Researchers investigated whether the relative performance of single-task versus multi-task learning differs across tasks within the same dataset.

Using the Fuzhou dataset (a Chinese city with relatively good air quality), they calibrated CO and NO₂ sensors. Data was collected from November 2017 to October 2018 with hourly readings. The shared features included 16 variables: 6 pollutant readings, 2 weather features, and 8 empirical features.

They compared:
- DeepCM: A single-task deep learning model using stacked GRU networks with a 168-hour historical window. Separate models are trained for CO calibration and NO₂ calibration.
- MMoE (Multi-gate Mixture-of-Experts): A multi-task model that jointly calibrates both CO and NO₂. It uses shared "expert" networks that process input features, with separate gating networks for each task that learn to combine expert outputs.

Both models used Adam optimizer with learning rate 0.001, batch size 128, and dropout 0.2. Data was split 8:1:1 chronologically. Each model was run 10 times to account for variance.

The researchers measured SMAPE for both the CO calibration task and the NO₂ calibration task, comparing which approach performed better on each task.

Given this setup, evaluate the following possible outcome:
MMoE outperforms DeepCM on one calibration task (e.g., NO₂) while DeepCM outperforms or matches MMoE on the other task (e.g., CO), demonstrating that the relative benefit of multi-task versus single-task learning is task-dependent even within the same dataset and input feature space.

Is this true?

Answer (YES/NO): YES